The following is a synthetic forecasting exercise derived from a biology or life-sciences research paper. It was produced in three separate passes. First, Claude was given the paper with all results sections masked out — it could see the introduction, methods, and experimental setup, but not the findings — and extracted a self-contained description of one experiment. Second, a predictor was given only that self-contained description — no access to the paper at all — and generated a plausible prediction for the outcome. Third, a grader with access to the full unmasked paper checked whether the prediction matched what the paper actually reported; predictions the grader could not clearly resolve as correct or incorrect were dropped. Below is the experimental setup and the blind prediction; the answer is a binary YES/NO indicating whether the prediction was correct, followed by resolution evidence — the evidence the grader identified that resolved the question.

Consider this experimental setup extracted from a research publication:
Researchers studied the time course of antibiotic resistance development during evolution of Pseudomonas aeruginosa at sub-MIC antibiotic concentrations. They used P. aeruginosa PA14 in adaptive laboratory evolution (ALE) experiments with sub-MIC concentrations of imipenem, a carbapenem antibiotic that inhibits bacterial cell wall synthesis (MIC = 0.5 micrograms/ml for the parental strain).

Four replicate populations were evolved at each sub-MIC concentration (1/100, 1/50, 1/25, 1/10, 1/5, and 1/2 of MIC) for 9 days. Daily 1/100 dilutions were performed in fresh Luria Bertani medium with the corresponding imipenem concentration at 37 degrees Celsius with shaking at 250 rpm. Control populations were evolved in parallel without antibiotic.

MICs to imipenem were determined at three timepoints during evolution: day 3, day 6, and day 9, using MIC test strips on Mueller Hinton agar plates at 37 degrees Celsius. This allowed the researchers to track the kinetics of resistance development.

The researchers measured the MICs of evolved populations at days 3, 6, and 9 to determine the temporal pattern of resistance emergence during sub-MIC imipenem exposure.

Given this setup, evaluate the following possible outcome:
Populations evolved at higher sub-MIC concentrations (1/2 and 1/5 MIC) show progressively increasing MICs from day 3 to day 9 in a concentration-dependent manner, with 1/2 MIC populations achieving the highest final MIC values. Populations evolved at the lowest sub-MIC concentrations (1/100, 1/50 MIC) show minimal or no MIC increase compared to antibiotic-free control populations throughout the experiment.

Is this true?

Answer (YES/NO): NO